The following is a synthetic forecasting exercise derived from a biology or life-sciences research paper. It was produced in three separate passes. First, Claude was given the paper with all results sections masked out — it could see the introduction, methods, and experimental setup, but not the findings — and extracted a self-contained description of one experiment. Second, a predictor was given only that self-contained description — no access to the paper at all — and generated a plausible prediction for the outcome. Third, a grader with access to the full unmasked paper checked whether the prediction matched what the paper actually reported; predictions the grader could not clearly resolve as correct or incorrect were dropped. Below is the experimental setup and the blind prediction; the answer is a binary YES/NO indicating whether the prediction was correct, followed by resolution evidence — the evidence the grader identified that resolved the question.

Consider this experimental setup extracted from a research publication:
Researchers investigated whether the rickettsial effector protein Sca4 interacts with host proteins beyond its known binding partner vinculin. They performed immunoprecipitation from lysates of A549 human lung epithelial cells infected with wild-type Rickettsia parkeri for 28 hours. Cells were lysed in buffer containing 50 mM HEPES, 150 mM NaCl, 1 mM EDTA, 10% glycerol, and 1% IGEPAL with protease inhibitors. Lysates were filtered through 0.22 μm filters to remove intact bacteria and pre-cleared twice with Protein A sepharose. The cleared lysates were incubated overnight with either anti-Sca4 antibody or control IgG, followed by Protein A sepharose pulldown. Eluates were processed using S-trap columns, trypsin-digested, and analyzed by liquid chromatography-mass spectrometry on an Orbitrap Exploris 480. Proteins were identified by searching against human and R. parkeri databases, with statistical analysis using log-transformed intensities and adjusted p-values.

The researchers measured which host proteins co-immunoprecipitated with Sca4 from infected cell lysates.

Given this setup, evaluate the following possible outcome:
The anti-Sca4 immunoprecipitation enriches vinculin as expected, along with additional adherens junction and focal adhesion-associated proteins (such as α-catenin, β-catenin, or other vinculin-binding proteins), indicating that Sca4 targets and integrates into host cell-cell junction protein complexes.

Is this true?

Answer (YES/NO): NO